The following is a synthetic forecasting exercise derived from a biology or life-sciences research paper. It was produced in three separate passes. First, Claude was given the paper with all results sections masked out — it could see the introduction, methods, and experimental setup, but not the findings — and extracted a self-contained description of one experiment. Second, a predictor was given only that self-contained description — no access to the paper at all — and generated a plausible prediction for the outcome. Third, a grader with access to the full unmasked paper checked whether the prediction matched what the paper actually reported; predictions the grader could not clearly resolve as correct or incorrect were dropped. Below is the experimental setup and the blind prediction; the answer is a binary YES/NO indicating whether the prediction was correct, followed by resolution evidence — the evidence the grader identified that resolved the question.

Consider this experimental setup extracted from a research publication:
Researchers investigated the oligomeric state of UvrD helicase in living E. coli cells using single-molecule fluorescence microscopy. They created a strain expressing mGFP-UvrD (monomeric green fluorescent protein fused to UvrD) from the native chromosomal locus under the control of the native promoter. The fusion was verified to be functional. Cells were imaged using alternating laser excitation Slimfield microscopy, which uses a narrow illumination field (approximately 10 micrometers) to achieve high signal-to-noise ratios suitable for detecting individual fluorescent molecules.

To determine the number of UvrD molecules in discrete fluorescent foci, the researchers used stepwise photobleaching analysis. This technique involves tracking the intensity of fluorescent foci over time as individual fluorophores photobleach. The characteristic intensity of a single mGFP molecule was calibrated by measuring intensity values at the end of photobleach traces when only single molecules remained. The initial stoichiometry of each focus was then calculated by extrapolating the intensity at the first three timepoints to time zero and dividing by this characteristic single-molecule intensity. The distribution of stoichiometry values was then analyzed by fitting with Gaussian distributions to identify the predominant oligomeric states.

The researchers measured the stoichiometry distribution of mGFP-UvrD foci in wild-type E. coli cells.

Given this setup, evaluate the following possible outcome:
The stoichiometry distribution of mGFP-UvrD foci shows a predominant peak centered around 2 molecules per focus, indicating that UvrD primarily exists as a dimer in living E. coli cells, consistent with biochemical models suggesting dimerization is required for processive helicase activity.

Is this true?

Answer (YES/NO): NO